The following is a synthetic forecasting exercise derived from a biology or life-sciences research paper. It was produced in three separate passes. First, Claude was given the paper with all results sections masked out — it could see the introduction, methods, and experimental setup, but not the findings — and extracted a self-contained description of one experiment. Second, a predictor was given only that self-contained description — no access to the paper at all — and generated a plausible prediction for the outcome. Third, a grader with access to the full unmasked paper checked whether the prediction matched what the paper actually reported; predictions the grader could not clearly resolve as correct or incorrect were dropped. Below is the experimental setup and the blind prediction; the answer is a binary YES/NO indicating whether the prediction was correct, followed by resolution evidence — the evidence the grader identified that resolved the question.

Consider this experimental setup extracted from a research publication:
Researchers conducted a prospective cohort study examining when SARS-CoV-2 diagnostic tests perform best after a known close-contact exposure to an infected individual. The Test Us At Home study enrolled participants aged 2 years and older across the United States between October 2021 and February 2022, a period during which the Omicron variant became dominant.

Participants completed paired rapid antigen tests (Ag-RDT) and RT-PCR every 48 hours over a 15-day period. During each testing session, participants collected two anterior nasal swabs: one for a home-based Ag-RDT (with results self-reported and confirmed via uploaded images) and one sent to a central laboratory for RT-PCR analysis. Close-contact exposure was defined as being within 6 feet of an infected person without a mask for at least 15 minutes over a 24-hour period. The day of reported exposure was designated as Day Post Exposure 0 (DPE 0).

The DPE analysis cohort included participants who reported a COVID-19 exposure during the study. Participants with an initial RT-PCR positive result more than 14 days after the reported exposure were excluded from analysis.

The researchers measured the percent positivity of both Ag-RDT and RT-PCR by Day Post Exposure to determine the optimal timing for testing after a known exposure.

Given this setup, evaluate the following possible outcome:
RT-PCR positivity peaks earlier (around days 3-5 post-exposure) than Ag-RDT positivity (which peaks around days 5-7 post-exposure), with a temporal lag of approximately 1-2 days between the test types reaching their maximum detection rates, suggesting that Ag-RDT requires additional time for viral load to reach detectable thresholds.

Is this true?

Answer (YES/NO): NO